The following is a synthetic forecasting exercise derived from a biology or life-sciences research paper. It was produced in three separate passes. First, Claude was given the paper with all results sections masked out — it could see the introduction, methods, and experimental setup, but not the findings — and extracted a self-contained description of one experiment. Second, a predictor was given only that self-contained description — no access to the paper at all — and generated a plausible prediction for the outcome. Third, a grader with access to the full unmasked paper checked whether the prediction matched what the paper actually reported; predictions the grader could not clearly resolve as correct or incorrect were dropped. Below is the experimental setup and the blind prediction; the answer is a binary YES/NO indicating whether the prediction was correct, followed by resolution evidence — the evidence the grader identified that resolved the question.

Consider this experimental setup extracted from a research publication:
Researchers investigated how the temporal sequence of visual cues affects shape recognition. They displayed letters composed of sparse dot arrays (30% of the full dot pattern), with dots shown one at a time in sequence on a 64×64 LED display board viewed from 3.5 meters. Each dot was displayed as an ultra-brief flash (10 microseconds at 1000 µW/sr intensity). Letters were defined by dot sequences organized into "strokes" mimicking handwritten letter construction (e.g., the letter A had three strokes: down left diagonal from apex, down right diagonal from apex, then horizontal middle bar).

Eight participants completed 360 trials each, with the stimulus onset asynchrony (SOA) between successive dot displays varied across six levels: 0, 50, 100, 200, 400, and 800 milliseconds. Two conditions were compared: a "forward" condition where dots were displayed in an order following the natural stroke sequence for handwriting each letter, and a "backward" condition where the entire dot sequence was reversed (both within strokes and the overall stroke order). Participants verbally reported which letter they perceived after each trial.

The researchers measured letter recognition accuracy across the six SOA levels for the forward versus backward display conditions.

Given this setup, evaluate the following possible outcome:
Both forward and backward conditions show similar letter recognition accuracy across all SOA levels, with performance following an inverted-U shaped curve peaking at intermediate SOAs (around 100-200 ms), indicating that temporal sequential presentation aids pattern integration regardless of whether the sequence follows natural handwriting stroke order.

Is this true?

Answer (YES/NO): NO